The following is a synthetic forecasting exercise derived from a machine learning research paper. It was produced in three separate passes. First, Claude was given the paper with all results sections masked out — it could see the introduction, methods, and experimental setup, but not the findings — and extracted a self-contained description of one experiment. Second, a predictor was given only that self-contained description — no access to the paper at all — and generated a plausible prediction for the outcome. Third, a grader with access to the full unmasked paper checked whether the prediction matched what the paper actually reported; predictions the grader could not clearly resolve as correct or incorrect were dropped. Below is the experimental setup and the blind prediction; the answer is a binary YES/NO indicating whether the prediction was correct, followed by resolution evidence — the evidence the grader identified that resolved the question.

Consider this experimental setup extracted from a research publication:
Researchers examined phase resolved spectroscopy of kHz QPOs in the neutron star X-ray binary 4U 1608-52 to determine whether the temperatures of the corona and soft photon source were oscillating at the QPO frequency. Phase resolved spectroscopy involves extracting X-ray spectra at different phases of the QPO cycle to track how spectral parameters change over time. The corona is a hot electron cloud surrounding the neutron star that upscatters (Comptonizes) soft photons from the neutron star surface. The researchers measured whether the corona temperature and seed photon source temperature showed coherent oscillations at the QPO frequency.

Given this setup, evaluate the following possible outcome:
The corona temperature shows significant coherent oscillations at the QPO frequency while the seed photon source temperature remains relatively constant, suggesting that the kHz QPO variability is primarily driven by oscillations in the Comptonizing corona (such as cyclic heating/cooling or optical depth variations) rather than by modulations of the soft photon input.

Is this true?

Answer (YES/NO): NO